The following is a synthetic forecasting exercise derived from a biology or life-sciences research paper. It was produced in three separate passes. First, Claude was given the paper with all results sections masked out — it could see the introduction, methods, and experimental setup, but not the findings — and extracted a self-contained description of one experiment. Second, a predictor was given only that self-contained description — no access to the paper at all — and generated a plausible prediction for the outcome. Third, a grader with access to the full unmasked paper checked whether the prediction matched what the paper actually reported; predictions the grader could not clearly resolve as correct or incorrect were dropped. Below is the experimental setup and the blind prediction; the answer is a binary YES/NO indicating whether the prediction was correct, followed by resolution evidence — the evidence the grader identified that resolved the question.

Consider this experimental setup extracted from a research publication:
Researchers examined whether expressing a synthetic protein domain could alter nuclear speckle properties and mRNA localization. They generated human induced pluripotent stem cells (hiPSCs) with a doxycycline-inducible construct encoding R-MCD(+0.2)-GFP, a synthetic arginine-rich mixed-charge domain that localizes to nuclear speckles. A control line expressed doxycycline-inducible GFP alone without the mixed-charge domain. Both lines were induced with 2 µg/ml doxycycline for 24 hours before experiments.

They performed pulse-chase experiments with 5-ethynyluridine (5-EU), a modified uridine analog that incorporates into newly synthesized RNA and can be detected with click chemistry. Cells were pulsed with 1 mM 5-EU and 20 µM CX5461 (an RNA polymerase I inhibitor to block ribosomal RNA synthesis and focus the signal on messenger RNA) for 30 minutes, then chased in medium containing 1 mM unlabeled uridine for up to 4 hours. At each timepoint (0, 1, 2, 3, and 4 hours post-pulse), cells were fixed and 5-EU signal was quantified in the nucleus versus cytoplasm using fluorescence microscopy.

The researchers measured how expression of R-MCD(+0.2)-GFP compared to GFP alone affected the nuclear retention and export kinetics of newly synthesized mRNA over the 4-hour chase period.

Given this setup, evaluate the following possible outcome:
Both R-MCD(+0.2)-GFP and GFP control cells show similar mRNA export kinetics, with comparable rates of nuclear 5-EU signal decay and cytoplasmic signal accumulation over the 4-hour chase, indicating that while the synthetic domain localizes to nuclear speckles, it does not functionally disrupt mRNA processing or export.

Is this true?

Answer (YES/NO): NO